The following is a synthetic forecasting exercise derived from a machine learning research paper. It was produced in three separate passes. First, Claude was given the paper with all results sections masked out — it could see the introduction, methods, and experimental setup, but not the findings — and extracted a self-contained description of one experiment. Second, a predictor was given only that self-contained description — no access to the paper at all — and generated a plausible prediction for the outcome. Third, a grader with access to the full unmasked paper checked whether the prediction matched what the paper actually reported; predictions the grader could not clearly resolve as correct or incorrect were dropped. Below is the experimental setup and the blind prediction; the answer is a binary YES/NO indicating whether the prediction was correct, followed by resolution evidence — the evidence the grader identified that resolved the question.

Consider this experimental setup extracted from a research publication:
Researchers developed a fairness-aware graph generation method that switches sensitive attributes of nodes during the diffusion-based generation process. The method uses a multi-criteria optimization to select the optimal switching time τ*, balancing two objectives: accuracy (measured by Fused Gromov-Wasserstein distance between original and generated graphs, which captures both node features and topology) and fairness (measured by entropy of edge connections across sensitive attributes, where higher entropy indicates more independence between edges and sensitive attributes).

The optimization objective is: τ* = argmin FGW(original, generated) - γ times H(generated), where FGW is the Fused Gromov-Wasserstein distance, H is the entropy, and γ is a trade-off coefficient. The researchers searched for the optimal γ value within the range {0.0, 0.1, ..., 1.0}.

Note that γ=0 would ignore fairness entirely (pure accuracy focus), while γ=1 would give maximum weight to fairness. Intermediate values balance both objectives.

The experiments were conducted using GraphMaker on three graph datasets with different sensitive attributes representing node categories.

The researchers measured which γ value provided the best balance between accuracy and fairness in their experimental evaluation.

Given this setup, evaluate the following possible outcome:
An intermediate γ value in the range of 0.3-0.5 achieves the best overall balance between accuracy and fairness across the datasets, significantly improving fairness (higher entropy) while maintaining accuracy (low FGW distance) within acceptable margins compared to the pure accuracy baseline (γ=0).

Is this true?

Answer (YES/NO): YES